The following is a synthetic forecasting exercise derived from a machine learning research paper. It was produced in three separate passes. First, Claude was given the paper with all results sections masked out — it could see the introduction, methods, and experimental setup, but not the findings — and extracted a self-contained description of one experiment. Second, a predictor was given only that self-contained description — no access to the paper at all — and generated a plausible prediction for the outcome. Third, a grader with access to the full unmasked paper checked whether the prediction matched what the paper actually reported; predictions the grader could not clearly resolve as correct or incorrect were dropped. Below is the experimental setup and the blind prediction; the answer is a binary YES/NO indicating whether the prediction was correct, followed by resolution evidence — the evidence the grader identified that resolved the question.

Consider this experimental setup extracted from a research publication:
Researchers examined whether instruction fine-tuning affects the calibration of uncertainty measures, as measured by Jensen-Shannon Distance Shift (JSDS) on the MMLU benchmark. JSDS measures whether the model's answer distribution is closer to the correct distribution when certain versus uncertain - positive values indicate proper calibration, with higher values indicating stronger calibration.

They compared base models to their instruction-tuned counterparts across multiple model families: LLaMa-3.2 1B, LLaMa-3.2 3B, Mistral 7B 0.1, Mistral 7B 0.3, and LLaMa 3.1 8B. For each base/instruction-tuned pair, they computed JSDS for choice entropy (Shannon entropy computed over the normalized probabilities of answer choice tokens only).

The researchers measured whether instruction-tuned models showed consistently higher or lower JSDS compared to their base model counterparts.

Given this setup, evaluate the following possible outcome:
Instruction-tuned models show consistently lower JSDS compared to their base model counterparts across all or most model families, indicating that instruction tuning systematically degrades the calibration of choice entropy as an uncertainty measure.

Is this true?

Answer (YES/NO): NO